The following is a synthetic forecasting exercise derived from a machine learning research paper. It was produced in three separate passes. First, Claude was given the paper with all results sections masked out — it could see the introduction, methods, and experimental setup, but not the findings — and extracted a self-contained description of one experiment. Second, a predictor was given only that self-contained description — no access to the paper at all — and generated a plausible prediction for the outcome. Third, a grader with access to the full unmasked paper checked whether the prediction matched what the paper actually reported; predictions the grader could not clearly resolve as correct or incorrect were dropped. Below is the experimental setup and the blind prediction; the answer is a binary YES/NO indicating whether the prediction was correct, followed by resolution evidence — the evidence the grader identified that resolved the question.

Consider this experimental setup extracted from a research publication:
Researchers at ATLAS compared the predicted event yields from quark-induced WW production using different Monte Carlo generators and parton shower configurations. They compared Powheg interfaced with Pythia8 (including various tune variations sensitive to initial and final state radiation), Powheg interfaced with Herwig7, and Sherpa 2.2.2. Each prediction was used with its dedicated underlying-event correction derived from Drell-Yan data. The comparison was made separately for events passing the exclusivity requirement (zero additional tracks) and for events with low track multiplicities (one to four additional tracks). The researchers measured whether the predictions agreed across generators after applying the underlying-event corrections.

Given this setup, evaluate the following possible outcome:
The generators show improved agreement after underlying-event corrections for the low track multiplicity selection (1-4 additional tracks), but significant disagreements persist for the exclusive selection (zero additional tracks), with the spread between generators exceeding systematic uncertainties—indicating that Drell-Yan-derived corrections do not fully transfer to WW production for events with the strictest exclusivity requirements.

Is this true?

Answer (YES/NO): NO